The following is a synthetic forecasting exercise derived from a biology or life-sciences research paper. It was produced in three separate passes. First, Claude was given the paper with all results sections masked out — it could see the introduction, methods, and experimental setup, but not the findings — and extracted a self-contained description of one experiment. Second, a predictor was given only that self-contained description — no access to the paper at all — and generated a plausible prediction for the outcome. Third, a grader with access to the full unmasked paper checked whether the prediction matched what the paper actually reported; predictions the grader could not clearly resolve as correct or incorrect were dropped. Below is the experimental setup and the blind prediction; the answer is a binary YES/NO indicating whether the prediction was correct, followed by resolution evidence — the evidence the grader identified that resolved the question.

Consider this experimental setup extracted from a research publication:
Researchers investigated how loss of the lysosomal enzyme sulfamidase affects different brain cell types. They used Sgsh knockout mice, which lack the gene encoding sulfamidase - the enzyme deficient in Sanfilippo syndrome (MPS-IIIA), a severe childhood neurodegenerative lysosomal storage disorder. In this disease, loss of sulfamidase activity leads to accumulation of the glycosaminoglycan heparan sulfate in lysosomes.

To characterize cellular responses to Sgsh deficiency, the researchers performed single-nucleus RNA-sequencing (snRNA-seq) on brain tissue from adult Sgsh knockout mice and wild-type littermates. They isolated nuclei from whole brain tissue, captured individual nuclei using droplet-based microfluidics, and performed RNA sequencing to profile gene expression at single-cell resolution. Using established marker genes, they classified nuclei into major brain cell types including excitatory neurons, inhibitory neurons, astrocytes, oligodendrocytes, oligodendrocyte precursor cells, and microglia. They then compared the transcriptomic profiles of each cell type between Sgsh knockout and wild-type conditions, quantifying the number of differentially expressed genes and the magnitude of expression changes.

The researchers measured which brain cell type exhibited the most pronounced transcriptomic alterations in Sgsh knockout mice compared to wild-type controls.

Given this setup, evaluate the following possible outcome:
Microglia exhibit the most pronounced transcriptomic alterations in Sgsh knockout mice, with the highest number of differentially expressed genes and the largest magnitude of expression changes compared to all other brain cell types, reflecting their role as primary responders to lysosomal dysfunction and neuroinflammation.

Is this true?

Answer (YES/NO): YES